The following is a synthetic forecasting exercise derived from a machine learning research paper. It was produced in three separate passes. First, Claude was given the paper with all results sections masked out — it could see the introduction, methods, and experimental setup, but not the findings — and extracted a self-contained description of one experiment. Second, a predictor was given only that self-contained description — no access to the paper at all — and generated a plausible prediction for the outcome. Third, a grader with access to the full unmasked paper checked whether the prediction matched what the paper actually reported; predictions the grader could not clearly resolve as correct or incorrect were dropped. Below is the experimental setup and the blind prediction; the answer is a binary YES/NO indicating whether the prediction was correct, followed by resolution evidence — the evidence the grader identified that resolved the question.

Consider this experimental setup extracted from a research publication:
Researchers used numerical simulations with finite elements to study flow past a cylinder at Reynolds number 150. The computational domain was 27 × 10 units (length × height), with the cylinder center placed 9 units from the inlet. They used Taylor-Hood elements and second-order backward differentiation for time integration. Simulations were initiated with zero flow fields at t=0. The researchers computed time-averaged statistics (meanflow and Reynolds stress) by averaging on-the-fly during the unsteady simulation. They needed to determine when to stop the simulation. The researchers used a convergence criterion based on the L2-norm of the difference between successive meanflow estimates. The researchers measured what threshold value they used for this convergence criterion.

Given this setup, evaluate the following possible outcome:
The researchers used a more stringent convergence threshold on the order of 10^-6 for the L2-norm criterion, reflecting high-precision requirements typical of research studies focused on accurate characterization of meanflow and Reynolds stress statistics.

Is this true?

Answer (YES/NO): NO